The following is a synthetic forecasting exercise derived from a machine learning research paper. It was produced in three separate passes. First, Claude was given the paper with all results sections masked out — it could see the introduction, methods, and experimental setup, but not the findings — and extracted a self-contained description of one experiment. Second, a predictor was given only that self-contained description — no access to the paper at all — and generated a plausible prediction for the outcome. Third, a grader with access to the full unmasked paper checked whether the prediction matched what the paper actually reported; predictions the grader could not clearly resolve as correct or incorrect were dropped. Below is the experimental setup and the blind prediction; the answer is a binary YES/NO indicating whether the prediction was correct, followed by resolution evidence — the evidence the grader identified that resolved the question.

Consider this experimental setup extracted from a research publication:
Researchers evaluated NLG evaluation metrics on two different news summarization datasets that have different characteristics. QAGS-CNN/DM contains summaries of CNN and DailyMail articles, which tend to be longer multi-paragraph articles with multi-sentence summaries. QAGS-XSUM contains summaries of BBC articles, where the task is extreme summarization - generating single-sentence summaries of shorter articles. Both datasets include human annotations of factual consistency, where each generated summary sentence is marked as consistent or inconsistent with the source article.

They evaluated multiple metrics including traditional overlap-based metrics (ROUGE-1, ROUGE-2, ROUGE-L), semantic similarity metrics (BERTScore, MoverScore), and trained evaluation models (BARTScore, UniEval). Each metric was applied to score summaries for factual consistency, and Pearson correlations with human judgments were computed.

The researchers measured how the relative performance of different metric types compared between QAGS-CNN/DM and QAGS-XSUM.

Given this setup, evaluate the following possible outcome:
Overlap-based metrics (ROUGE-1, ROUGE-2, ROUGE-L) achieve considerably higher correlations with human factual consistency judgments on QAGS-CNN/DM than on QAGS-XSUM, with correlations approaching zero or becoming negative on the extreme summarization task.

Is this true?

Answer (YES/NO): YES